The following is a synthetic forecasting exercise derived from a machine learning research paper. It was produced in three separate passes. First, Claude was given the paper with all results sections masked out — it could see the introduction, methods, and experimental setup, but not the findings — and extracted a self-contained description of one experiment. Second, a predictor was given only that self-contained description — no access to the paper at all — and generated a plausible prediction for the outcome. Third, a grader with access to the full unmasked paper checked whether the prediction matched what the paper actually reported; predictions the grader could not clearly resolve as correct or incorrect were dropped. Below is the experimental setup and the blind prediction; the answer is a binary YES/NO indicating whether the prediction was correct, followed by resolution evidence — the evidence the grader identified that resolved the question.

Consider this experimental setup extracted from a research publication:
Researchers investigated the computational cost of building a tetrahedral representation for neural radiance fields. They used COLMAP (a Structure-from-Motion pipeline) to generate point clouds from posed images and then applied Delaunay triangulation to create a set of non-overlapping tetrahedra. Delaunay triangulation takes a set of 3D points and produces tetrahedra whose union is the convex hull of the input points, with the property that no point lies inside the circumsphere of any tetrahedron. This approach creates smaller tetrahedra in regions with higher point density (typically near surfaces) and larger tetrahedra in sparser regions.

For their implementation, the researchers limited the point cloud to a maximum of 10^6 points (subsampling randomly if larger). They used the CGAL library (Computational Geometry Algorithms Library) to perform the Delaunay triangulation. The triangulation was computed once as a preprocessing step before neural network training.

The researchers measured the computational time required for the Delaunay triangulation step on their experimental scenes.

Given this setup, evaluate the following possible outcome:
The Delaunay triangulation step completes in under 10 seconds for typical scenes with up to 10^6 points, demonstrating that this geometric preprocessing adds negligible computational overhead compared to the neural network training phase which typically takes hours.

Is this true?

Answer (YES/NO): NO